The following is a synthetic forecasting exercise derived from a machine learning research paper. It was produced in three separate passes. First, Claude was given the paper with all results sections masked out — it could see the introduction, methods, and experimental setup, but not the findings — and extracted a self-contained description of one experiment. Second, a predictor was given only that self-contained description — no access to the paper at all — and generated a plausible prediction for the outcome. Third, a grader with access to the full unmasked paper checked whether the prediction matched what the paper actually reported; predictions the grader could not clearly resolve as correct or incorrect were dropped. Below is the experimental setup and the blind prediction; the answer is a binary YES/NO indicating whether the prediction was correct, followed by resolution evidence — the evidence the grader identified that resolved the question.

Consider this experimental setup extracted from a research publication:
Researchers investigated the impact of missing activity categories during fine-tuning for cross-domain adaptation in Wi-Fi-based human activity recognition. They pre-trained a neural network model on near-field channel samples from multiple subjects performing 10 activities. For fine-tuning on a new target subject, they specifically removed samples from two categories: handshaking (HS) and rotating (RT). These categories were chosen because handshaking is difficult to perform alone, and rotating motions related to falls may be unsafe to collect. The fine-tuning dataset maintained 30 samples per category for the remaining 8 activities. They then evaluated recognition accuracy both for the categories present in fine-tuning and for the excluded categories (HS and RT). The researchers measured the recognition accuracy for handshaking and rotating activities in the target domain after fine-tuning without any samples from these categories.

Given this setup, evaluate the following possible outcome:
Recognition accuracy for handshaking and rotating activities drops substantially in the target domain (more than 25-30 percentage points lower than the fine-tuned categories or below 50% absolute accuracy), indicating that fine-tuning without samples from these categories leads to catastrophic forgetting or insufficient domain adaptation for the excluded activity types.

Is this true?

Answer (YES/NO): YES